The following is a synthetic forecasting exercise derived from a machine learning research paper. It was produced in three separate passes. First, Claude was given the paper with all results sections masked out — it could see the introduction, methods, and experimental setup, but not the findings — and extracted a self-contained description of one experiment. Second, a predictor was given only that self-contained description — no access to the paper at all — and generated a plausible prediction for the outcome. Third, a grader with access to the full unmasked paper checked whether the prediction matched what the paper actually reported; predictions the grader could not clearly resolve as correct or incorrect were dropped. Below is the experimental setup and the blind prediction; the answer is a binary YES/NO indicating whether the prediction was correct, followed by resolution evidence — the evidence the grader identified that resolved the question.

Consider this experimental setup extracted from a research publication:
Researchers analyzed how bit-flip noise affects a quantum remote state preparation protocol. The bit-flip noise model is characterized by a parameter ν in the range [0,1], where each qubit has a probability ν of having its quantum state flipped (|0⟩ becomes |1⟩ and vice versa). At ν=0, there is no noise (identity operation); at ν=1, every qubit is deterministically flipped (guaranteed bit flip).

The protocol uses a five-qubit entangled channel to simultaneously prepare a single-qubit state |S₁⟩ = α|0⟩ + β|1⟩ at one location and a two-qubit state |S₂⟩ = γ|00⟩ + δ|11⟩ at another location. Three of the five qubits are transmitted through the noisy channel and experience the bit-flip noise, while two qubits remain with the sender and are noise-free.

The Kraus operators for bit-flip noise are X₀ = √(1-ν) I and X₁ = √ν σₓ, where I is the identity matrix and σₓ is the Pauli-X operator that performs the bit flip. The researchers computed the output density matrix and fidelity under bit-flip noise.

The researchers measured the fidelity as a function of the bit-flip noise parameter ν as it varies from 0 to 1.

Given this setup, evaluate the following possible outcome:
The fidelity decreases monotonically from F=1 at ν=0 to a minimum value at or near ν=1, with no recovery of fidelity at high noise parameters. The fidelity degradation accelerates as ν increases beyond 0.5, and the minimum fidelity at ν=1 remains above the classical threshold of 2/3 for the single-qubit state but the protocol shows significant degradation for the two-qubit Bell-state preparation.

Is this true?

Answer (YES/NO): NO